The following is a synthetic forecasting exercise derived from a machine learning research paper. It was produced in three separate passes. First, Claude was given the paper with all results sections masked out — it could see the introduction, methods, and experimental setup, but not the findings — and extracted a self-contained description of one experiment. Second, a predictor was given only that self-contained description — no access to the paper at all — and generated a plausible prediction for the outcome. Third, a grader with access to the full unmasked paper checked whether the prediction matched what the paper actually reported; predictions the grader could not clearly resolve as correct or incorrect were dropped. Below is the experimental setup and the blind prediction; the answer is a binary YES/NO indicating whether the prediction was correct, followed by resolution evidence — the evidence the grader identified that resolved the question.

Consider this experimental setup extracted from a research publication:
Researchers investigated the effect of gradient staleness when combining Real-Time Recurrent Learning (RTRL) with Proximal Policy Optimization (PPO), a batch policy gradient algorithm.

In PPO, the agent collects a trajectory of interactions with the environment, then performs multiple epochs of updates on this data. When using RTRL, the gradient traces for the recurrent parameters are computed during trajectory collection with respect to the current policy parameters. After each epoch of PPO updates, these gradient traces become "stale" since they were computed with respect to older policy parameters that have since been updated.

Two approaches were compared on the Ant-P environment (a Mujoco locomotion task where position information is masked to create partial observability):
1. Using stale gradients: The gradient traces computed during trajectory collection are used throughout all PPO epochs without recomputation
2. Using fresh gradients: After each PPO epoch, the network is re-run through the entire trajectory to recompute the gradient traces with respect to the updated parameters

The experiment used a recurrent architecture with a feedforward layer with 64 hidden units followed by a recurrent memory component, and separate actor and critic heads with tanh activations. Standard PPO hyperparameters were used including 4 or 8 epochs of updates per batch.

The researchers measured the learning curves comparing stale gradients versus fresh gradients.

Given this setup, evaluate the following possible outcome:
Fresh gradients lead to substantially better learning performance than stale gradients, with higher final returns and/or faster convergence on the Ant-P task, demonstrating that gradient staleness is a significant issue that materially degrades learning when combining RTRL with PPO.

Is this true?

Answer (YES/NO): NO